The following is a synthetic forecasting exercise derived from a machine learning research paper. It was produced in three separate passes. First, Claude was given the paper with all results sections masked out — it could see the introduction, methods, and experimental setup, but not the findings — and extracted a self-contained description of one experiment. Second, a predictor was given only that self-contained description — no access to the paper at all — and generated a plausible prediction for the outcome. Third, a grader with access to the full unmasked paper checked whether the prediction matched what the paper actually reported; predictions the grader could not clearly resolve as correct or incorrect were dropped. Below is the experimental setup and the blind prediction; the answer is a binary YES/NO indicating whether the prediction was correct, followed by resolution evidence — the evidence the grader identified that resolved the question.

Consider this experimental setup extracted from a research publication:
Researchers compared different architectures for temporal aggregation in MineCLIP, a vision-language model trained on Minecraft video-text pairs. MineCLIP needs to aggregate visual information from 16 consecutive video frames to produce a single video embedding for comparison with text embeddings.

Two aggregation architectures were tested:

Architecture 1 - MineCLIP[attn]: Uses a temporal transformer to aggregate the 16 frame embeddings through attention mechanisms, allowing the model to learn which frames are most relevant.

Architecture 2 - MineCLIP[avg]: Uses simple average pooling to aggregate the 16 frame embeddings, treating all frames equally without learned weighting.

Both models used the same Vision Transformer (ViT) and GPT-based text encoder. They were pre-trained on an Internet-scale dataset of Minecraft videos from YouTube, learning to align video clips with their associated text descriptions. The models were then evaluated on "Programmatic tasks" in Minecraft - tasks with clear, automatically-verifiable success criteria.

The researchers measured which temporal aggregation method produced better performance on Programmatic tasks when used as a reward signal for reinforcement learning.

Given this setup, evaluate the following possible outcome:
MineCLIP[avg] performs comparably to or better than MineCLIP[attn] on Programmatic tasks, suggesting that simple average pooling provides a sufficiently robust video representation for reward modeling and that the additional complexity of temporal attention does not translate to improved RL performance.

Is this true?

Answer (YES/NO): NO